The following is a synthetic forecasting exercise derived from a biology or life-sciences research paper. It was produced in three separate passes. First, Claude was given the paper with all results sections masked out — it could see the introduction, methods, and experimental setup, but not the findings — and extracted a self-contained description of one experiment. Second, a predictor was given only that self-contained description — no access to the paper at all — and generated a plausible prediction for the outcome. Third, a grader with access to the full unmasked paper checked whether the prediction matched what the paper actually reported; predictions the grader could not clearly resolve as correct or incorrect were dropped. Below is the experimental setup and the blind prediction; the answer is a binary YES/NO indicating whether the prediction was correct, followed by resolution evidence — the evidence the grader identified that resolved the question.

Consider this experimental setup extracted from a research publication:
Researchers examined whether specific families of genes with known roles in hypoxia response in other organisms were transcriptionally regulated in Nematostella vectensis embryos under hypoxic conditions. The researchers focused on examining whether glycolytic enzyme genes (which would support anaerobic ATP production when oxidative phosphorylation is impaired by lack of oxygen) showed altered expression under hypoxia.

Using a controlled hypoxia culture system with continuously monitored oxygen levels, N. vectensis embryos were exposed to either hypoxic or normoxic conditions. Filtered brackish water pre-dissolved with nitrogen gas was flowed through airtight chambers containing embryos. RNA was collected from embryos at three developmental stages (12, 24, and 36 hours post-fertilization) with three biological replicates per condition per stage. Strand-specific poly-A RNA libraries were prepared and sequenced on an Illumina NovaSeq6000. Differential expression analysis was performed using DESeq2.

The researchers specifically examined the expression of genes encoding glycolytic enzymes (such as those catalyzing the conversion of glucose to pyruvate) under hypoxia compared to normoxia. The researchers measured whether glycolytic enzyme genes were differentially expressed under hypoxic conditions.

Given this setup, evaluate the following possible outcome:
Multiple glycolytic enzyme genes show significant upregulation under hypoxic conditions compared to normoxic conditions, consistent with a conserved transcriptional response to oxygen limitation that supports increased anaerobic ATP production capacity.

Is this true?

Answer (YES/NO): YES